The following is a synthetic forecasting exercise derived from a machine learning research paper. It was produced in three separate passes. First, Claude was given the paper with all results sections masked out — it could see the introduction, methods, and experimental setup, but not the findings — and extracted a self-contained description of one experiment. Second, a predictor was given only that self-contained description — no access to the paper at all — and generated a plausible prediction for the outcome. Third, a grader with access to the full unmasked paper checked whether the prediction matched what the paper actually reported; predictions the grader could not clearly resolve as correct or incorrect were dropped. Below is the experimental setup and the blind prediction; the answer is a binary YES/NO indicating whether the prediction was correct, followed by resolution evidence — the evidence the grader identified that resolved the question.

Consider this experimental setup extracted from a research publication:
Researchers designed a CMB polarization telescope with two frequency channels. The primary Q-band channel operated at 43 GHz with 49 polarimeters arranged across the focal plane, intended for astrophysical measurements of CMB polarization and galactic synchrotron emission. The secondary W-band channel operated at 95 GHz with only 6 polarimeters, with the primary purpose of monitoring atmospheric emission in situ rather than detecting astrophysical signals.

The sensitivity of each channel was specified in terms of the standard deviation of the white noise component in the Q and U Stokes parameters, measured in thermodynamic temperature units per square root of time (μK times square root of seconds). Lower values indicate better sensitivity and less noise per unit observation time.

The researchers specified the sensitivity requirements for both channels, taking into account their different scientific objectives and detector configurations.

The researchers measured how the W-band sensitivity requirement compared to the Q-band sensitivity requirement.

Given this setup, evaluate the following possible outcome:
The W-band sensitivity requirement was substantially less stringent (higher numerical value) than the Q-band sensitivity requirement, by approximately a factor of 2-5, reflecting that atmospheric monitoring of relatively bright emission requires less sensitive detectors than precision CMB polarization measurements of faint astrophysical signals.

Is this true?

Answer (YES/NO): YES